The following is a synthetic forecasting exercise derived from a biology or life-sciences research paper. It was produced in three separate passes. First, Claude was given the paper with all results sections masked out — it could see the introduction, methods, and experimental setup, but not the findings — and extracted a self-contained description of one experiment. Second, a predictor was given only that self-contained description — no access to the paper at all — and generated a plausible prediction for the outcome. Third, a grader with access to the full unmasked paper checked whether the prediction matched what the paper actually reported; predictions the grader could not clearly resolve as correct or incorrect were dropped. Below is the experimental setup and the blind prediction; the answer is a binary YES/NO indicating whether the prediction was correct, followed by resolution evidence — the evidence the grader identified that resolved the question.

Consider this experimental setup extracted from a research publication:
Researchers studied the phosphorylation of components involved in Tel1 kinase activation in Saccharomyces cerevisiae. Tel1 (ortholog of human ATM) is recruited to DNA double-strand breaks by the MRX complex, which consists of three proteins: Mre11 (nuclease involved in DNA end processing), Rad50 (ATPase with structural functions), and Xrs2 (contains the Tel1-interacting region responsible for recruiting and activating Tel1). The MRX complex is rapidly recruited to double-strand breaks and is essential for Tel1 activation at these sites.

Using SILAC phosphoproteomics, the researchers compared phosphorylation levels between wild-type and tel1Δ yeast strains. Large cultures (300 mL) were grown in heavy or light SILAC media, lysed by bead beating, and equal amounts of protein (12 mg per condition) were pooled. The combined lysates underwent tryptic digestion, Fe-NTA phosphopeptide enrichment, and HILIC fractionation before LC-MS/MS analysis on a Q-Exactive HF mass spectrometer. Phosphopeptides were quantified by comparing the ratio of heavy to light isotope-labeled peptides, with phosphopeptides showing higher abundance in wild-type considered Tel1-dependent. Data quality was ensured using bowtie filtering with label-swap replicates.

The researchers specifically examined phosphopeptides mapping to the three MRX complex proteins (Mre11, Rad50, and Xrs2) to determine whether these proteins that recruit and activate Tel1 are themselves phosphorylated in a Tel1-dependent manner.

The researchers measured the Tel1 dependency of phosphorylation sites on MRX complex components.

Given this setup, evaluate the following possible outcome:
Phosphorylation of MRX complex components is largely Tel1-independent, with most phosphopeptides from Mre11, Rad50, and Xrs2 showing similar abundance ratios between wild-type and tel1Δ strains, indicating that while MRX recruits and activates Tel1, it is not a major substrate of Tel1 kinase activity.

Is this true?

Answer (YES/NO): NO